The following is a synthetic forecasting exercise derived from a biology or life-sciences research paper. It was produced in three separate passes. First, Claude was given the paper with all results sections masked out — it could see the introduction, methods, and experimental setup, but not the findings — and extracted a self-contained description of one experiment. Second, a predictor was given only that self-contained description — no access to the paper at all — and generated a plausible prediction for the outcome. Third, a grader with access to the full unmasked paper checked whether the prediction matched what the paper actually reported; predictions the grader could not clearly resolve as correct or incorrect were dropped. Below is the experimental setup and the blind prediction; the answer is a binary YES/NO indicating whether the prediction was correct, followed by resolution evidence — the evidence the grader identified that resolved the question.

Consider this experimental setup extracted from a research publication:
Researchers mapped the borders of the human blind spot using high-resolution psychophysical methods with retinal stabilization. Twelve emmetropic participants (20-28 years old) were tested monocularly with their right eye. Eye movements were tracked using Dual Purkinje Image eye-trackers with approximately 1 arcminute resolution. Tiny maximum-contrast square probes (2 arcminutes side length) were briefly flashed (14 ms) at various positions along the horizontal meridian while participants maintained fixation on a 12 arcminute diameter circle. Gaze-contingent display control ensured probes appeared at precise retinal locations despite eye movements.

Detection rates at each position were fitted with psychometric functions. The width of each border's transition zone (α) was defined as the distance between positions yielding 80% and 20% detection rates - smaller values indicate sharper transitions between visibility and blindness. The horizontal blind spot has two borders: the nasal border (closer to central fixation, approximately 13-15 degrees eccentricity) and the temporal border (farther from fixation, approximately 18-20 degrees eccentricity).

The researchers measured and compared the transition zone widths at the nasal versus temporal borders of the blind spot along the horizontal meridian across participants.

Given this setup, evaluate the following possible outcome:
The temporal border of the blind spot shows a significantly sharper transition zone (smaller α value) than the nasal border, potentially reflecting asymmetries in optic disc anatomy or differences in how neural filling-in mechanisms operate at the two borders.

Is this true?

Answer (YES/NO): NO